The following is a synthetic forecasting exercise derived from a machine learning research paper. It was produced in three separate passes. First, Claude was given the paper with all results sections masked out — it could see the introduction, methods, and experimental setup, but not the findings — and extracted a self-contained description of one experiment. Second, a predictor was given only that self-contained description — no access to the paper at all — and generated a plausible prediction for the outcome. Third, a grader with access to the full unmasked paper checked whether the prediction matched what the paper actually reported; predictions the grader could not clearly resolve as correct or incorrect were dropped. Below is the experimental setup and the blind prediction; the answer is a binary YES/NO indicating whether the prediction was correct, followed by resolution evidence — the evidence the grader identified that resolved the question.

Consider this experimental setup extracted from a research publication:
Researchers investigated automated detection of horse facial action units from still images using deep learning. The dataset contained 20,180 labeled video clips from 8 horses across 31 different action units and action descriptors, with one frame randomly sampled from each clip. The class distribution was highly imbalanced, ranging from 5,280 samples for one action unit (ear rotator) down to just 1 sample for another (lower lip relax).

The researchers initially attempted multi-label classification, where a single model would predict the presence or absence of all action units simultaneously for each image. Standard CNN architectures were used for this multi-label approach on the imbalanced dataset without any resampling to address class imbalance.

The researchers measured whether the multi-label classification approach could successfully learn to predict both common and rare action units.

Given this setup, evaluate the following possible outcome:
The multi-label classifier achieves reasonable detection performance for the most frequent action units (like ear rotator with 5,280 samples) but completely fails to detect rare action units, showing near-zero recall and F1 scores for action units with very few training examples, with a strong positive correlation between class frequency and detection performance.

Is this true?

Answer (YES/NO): NO